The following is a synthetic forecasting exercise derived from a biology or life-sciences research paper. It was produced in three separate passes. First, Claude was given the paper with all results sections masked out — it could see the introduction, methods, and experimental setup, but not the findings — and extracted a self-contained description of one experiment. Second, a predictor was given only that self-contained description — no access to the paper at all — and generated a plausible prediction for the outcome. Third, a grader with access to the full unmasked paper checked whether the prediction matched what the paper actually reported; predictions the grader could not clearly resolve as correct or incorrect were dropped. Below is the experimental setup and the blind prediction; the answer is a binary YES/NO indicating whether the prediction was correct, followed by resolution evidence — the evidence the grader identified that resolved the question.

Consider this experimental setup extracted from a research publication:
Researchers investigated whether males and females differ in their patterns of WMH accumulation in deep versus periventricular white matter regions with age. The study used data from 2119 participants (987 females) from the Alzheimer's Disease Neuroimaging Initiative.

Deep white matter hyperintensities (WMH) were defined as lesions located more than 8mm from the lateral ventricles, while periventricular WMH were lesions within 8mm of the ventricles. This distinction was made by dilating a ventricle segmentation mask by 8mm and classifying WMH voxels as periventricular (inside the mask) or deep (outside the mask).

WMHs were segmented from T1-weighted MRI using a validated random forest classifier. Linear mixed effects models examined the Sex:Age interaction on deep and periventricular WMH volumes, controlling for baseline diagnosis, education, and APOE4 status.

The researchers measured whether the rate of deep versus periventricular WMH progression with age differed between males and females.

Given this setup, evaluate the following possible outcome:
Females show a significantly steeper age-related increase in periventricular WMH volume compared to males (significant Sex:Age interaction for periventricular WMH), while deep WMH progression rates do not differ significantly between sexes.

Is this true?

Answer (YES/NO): NO